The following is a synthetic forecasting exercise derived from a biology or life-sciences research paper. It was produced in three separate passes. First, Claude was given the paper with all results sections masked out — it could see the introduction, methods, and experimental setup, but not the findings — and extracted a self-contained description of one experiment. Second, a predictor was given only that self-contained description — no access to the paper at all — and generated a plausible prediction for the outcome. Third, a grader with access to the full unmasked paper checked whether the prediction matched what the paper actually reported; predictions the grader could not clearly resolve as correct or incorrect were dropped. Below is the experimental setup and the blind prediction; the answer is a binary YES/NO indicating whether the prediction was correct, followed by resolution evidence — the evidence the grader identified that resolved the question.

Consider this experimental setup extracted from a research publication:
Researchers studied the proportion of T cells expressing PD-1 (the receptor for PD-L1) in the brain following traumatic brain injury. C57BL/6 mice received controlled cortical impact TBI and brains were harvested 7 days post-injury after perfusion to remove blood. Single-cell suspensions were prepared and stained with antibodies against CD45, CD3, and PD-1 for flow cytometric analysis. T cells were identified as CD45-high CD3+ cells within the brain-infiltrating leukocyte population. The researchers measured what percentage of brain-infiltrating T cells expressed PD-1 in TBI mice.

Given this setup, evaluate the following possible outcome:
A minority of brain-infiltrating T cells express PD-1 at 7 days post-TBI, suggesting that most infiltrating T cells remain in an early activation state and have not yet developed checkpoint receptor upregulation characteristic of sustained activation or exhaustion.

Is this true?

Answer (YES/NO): YES